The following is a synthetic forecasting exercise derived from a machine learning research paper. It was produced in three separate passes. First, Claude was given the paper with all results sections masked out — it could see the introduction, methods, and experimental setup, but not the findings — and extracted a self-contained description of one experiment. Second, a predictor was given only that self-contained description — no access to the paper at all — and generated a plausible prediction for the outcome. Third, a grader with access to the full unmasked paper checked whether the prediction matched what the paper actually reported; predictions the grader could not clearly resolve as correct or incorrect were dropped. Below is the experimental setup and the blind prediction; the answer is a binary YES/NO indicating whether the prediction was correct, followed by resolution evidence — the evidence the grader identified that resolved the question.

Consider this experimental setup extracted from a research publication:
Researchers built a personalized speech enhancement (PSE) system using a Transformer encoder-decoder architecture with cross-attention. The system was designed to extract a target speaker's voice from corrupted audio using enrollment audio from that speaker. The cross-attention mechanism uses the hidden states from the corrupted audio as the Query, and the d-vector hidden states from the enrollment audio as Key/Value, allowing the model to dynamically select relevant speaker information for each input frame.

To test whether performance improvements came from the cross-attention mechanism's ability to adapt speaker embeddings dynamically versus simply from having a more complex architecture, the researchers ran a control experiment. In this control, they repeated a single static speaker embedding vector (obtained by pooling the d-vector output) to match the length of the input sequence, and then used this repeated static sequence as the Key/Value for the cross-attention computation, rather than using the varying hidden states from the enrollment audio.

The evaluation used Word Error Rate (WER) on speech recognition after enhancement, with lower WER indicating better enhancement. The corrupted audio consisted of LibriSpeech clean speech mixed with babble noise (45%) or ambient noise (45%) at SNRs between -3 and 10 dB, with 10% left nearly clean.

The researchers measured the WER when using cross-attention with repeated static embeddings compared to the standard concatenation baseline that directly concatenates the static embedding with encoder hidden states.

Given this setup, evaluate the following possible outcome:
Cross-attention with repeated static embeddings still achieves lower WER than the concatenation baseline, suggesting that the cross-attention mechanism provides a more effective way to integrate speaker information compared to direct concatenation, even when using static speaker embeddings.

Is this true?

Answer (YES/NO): NO